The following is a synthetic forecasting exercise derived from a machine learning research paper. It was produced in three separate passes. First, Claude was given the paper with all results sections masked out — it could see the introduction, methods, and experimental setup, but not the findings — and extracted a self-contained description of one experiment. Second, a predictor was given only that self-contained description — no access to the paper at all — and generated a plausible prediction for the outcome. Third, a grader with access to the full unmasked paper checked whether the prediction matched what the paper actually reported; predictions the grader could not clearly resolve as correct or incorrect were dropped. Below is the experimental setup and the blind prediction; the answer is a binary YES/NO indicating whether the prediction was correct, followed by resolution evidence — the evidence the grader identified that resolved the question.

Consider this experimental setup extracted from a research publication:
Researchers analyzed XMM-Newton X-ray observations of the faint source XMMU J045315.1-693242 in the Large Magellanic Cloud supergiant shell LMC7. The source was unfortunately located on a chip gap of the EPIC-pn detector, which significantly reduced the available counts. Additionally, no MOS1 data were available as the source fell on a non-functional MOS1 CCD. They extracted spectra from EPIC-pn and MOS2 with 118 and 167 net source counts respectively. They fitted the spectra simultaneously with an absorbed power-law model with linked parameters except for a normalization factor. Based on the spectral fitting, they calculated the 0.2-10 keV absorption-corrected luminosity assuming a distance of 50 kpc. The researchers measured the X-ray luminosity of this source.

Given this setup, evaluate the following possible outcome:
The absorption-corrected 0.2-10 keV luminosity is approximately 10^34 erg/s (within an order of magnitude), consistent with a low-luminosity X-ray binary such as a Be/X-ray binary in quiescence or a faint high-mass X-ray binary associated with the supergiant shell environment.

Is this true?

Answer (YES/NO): YES